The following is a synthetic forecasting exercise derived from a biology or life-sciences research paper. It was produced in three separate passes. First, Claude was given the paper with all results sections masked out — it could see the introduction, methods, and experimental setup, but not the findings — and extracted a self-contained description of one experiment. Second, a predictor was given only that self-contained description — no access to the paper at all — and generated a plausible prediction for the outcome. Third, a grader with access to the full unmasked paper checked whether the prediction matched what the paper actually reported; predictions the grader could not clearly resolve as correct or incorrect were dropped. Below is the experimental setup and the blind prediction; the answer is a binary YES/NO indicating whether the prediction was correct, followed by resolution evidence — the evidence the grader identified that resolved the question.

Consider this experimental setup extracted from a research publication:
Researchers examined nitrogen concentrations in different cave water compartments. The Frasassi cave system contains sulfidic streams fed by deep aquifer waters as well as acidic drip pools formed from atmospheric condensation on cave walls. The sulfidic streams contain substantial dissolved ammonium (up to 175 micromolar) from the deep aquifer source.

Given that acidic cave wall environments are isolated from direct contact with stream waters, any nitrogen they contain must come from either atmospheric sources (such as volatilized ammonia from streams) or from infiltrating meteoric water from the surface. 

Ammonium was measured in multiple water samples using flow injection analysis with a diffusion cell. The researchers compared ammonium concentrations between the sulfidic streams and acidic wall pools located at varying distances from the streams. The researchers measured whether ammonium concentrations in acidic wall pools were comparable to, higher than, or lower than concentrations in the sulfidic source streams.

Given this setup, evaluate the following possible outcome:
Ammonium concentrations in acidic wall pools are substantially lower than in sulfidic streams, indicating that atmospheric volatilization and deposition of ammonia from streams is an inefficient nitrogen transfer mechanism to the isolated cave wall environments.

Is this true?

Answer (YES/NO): NO